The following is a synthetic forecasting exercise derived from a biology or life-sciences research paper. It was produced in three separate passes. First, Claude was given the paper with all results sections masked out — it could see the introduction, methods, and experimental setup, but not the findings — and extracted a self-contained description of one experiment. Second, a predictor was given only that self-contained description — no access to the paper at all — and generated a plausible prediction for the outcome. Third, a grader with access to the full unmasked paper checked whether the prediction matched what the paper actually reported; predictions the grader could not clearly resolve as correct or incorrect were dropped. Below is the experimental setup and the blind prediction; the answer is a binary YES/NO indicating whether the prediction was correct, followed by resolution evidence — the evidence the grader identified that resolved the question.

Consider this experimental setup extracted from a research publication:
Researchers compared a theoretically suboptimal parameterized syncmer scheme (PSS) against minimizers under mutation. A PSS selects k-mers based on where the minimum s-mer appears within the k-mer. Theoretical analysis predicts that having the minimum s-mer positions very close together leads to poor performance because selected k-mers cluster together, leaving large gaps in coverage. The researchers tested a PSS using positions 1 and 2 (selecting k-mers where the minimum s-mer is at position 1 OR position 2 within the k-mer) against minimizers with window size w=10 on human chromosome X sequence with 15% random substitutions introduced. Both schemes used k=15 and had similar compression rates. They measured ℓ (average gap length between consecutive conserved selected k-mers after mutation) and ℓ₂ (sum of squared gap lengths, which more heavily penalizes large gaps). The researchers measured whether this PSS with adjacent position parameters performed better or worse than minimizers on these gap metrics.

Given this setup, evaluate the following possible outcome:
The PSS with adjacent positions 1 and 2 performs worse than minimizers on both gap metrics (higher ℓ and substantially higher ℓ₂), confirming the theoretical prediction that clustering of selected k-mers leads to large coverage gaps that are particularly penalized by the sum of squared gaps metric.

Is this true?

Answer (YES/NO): YES